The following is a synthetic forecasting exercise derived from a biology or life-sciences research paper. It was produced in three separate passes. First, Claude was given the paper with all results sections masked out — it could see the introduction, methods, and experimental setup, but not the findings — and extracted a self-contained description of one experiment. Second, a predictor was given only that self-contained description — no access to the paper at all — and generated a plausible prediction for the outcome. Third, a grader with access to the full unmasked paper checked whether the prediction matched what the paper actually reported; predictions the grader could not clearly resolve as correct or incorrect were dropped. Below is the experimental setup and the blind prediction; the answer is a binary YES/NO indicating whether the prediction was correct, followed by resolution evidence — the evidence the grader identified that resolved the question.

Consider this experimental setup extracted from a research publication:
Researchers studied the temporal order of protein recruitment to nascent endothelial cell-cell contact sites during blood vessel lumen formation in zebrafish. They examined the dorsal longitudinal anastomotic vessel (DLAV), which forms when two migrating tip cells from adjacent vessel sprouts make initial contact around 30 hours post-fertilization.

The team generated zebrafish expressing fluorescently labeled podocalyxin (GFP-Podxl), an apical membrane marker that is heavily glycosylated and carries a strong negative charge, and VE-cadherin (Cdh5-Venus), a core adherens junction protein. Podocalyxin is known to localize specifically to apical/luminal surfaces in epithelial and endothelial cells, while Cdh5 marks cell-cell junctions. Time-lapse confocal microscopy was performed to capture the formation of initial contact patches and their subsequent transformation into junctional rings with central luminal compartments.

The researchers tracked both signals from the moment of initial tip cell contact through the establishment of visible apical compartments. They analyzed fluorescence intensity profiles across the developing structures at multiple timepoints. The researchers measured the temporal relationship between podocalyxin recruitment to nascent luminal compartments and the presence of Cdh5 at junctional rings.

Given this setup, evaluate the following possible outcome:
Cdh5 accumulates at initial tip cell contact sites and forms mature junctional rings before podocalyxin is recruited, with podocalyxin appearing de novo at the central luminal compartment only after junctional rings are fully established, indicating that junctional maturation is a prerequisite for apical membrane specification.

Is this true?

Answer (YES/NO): NO